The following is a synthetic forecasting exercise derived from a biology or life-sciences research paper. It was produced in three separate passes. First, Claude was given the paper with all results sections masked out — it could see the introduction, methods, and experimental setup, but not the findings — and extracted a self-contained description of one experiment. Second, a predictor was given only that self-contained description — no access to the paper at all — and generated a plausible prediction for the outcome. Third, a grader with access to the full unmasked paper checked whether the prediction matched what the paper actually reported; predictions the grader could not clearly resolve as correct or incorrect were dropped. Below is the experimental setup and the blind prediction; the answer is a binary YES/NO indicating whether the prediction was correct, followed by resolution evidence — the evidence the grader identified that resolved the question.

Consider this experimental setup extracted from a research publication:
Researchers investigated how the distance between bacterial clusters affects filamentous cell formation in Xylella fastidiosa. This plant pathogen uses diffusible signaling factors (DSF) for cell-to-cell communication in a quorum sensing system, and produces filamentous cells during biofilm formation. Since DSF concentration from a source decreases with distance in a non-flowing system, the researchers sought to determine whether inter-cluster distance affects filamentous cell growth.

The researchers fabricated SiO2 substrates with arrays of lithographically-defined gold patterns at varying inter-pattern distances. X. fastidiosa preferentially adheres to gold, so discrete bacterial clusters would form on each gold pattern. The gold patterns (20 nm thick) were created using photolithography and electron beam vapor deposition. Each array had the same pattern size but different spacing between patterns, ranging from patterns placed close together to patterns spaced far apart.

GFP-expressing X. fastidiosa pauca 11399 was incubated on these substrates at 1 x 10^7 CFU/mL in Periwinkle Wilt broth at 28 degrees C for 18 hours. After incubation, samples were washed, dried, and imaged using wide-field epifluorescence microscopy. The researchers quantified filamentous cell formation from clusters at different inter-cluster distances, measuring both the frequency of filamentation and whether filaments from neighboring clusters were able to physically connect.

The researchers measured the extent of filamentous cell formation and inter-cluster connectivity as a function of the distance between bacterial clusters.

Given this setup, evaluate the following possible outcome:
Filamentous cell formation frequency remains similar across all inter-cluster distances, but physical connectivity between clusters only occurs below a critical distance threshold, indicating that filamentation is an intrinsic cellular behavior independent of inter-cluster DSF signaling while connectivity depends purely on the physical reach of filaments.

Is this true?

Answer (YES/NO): NO